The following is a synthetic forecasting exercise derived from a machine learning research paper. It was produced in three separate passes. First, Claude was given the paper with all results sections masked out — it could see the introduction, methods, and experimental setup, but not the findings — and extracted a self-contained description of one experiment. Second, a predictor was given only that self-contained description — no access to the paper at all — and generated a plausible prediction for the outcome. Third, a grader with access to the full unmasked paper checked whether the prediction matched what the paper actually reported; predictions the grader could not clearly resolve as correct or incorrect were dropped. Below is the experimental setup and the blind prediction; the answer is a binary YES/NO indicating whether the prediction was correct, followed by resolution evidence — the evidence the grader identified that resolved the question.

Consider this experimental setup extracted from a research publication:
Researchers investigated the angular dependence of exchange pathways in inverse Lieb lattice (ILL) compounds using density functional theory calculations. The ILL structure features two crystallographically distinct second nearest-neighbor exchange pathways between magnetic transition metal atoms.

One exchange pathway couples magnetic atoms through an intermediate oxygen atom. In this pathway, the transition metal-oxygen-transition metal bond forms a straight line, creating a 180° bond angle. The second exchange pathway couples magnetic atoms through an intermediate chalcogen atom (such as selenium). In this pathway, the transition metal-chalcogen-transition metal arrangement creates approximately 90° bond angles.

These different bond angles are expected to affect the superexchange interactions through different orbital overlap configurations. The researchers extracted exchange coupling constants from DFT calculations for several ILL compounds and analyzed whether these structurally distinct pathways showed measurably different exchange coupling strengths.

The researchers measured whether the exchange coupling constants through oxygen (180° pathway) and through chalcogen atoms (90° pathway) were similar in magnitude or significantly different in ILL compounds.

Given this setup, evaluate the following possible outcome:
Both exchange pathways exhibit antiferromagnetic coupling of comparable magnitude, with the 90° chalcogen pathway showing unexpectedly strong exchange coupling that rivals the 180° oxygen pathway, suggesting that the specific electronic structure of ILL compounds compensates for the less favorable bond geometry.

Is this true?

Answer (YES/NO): NO